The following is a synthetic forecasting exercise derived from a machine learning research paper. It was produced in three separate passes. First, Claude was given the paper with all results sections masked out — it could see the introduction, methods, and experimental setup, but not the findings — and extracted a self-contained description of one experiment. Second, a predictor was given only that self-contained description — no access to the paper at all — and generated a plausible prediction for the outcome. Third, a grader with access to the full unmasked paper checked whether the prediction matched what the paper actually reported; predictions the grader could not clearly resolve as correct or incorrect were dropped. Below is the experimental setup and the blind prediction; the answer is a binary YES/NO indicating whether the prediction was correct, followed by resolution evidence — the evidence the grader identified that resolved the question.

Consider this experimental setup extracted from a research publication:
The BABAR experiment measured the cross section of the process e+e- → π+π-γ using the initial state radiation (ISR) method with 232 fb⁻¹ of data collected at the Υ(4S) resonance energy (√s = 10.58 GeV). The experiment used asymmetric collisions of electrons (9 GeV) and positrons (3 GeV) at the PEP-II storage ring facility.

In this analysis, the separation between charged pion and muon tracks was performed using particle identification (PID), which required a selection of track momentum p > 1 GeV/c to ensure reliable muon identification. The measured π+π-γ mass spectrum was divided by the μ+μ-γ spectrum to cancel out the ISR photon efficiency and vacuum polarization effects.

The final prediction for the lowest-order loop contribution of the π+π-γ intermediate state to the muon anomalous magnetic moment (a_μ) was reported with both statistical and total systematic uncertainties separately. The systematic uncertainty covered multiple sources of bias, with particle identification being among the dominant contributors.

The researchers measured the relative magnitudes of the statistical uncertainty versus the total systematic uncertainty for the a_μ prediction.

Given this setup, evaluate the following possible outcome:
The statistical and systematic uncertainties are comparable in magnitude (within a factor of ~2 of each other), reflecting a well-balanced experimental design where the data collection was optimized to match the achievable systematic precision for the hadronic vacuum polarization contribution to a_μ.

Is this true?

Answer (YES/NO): YES